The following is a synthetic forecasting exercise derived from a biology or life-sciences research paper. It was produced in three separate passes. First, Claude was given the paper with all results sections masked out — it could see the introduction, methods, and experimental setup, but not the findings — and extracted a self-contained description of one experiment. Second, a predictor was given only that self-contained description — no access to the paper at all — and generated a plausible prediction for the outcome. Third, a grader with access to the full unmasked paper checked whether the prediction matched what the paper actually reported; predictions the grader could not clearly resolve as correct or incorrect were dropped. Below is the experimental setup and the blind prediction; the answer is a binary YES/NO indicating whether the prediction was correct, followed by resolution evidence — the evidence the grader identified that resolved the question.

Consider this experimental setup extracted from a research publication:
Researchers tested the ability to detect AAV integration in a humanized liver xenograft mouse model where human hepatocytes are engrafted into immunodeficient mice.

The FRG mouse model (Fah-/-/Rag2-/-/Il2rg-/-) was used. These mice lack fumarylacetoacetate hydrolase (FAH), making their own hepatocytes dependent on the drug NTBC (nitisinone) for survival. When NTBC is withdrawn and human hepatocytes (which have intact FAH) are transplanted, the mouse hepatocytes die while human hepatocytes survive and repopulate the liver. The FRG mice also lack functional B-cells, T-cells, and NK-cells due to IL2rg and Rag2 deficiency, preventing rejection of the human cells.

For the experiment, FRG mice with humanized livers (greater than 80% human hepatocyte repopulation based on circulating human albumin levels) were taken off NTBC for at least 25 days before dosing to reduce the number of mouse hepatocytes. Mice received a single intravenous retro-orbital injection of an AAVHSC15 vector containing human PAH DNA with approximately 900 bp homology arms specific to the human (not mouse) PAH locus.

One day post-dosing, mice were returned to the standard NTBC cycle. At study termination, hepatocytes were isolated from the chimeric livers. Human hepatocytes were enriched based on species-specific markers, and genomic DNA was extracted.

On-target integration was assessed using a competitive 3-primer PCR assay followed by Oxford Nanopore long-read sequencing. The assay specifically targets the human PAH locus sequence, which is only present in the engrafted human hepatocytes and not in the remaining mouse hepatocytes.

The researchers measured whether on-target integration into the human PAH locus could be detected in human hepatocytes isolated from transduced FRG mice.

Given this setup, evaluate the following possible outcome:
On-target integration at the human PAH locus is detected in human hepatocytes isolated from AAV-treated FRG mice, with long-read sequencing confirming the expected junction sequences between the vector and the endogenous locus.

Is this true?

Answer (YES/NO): YES